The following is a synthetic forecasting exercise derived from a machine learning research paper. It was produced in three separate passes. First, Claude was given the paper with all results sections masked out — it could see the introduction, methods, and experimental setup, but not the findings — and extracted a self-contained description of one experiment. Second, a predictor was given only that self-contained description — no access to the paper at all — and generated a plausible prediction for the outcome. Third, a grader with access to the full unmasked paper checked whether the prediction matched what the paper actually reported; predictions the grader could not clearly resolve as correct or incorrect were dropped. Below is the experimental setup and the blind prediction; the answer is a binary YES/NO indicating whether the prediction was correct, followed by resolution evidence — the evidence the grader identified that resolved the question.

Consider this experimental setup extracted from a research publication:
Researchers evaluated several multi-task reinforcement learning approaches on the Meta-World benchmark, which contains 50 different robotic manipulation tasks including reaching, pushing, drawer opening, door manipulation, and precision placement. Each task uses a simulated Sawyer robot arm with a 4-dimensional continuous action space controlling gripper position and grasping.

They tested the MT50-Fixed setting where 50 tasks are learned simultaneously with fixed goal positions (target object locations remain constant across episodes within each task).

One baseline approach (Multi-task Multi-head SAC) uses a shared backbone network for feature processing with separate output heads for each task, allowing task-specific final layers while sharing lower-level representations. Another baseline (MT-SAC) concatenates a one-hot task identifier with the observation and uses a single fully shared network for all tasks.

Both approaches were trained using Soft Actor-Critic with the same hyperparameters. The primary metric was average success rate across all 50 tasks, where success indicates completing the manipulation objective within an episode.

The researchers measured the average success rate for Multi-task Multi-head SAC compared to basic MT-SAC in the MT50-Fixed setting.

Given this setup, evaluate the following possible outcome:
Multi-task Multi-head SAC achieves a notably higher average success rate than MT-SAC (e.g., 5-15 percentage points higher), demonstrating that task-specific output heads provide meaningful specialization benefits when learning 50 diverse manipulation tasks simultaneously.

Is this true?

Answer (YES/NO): NO